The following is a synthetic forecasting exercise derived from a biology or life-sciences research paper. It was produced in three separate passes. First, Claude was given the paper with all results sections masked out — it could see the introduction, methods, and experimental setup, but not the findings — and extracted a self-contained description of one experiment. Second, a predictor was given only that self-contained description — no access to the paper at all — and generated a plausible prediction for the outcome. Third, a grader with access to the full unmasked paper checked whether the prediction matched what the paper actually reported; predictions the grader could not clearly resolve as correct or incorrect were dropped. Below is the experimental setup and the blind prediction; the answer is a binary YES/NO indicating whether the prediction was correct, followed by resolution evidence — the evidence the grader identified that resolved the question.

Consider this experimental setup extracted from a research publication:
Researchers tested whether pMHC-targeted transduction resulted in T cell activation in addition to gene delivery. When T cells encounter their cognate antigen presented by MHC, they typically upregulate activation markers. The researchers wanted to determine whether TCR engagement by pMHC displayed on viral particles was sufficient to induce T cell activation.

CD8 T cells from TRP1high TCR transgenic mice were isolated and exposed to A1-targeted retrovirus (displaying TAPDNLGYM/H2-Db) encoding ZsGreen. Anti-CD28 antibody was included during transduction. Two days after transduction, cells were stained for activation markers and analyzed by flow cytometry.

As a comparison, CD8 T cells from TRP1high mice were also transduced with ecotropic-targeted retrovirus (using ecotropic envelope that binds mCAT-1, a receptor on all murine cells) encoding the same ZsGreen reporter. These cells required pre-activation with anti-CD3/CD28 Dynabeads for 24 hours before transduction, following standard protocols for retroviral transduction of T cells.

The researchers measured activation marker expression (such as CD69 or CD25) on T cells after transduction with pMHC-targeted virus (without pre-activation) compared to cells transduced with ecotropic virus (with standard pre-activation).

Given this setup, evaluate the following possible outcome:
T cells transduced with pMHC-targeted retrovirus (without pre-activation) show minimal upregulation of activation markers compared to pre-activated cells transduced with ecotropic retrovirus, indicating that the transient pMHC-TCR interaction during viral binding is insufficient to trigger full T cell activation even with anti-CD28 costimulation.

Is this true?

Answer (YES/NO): NO